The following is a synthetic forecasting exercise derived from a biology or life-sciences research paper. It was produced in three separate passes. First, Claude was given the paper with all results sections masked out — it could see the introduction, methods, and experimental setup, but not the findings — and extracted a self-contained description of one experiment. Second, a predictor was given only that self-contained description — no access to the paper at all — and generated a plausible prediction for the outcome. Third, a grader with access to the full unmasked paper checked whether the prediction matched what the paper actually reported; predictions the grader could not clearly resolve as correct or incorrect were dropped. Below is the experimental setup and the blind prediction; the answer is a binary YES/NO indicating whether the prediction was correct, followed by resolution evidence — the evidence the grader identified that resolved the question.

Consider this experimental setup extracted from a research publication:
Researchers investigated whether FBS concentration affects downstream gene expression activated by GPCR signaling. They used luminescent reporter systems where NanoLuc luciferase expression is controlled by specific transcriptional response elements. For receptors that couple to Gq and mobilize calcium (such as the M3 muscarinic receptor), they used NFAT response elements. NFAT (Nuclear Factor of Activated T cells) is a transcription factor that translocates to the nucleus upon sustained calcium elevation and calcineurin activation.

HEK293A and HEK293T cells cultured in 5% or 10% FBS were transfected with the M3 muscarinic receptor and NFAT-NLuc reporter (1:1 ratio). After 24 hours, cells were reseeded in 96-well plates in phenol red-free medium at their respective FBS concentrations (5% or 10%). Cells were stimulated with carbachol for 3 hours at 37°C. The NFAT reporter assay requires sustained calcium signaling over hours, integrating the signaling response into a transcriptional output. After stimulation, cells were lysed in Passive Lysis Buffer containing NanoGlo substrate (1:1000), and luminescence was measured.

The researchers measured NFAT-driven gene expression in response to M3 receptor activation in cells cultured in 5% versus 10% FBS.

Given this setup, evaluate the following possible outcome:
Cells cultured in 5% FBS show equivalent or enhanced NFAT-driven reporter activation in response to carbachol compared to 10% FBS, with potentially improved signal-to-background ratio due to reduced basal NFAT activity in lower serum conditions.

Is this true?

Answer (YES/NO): NO